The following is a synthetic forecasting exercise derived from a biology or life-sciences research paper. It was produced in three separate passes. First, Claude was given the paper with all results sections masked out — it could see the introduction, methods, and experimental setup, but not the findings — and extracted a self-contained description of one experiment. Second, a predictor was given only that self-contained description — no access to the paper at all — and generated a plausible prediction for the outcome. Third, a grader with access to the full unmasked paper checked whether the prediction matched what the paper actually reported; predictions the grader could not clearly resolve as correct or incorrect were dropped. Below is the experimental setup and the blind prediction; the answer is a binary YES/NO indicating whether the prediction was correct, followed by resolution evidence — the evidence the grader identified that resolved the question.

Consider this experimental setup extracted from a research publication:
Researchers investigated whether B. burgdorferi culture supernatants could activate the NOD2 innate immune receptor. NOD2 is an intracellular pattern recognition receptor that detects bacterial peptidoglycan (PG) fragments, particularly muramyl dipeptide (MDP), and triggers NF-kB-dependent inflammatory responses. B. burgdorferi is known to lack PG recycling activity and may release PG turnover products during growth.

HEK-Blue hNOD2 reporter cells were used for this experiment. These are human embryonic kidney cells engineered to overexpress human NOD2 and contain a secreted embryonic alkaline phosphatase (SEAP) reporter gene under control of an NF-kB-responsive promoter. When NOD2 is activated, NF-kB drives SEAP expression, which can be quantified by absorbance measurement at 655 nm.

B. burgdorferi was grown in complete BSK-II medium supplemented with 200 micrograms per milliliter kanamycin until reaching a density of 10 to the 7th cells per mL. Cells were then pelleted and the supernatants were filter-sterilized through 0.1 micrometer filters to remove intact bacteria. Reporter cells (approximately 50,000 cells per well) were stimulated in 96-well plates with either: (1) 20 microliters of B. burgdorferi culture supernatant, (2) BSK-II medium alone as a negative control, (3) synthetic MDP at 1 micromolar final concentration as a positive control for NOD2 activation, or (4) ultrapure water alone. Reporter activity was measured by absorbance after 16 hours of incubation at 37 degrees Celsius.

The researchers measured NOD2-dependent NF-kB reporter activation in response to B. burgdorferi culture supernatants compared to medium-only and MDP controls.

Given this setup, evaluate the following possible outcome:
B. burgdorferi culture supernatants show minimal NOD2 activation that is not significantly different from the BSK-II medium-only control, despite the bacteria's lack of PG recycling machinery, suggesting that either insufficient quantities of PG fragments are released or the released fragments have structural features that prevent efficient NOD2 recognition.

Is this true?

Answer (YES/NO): YES